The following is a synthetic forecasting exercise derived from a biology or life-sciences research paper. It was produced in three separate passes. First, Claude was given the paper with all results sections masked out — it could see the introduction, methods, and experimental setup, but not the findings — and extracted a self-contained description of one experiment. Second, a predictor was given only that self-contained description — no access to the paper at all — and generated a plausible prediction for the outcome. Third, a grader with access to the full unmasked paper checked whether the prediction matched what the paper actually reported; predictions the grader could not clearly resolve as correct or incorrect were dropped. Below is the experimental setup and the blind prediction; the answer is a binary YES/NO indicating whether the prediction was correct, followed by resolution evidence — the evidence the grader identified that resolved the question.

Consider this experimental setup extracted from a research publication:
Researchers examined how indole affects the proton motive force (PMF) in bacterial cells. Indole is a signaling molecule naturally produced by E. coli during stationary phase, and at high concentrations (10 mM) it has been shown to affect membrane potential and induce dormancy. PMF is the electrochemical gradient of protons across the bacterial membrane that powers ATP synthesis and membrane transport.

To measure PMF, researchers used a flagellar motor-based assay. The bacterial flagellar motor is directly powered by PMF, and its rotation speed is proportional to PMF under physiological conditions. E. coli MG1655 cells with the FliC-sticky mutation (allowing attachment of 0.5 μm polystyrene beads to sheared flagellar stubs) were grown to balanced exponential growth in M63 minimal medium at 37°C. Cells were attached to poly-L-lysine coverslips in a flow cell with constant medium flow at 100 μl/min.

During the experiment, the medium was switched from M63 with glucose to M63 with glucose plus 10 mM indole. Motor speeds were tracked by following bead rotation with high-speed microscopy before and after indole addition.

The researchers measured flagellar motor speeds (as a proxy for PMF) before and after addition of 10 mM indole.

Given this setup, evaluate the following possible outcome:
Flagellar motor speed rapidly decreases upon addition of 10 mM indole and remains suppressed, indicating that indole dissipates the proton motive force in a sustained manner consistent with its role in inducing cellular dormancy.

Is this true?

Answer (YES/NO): YES